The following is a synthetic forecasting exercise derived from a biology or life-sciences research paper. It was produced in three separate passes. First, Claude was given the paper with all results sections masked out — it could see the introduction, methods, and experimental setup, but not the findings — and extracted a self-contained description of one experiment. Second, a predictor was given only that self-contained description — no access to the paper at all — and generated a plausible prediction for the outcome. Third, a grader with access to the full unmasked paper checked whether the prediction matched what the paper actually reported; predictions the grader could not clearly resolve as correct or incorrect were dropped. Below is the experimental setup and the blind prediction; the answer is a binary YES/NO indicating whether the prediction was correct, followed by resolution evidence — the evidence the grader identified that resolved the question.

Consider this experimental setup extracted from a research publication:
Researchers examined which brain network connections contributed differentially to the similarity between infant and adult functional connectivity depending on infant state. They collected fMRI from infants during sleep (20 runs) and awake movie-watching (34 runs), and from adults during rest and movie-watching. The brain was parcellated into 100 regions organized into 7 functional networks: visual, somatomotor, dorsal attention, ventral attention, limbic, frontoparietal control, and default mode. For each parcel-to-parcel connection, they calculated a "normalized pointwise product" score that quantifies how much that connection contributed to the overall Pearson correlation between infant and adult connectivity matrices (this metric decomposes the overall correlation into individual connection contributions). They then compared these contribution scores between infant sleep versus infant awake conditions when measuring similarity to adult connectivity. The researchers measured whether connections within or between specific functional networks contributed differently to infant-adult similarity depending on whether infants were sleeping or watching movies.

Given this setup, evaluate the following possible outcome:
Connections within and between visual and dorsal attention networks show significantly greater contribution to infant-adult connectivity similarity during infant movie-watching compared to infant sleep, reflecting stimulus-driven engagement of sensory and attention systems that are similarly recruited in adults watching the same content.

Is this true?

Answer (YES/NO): NO